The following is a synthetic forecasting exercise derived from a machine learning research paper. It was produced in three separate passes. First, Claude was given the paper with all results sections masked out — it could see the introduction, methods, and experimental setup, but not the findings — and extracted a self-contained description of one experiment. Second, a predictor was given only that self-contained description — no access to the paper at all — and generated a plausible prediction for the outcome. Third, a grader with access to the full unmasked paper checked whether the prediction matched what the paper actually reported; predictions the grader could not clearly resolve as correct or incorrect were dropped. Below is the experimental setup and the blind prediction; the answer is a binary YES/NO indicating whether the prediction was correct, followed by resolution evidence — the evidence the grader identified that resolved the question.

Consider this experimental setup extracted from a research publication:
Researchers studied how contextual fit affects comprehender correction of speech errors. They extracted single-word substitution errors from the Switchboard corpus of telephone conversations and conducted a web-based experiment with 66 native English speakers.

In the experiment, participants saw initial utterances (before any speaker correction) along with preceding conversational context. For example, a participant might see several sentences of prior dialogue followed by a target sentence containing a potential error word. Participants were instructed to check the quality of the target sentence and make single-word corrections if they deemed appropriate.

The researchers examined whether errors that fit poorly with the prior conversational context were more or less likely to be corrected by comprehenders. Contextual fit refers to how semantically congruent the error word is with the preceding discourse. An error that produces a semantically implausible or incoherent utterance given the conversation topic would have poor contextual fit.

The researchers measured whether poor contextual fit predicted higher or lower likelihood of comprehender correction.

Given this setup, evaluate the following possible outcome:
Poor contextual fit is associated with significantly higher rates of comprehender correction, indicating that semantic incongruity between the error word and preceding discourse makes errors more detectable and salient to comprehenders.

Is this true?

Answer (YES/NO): YES